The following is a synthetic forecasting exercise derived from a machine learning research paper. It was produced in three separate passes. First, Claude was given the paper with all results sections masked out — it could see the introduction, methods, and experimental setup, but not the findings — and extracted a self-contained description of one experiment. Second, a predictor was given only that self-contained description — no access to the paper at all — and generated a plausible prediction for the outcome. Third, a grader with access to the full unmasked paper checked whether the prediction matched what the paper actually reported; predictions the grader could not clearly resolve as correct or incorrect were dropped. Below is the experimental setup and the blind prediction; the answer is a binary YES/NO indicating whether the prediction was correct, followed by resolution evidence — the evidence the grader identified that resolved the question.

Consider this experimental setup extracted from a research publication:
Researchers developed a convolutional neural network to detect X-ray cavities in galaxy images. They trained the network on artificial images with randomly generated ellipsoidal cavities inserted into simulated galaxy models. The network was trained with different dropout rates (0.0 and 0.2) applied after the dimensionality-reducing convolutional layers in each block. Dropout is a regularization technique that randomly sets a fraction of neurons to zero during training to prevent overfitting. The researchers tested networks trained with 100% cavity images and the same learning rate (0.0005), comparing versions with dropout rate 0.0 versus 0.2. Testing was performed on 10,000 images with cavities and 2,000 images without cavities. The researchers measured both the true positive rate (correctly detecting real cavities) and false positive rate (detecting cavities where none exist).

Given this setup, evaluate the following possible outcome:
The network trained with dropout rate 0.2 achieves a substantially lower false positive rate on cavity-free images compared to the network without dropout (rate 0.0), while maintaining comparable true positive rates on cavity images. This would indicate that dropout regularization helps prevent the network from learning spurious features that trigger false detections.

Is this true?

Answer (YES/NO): YES